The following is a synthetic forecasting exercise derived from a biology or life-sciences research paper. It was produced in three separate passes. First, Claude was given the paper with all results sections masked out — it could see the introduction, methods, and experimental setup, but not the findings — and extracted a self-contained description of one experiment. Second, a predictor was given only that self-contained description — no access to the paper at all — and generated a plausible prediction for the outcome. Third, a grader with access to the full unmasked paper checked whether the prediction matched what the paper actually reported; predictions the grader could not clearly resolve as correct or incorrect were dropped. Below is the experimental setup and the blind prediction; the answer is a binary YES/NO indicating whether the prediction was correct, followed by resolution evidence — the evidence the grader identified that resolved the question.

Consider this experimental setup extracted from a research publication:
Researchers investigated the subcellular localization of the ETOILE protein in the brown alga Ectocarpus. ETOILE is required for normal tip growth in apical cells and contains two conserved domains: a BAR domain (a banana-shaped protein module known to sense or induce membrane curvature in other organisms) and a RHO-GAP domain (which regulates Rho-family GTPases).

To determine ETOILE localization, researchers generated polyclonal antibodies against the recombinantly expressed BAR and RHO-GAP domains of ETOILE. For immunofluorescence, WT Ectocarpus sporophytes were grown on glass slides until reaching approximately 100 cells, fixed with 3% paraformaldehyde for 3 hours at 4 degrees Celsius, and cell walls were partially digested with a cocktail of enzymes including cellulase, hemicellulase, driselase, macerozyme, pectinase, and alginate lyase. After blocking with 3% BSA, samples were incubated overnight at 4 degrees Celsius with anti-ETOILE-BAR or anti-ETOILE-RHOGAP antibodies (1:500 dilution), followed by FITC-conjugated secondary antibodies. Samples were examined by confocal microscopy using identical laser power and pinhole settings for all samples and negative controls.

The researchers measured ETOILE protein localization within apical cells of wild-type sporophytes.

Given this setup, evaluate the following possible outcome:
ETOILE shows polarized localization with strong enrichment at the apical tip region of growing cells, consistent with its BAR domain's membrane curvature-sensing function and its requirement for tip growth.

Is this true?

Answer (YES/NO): YES